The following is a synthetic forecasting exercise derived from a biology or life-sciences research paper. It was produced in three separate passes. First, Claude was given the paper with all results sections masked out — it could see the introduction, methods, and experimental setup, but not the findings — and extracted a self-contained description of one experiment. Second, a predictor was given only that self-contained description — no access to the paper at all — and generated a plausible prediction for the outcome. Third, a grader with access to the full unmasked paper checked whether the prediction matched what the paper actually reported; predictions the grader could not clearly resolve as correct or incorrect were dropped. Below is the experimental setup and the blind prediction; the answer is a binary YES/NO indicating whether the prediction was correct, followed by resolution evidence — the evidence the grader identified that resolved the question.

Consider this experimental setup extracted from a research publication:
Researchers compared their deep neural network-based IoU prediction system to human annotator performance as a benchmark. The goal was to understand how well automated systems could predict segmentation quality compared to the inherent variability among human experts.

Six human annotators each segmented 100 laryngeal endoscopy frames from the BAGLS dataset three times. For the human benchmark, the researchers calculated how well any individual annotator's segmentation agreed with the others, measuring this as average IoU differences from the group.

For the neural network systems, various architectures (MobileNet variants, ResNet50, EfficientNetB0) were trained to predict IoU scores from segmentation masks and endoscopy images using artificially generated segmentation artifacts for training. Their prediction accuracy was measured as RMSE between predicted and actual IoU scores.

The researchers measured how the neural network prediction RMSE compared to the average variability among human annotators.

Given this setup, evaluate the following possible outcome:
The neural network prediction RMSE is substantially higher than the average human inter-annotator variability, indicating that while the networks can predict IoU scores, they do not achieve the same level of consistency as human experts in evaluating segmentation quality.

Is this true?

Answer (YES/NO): NO